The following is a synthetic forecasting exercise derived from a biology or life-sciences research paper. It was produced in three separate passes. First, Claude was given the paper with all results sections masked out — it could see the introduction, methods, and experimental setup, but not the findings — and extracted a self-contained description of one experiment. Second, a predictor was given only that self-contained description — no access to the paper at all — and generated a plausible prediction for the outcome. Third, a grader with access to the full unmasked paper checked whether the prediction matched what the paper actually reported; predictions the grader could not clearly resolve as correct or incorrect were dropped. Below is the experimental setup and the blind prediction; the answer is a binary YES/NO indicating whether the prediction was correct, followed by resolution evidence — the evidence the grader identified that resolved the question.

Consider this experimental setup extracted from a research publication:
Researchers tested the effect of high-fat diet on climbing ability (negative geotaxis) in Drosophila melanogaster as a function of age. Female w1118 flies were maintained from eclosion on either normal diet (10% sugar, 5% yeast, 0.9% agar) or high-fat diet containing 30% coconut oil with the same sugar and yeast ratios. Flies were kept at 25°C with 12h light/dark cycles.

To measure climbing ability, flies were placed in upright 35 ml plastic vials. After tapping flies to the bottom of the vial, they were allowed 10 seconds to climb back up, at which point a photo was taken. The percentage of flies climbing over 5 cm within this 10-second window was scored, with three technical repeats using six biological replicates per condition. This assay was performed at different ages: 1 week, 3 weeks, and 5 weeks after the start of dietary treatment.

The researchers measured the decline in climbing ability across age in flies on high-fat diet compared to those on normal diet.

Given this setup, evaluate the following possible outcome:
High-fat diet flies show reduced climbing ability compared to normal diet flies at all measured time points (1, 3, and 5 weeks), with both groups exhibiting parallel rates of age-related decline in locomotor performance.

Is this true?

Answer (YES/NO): NO